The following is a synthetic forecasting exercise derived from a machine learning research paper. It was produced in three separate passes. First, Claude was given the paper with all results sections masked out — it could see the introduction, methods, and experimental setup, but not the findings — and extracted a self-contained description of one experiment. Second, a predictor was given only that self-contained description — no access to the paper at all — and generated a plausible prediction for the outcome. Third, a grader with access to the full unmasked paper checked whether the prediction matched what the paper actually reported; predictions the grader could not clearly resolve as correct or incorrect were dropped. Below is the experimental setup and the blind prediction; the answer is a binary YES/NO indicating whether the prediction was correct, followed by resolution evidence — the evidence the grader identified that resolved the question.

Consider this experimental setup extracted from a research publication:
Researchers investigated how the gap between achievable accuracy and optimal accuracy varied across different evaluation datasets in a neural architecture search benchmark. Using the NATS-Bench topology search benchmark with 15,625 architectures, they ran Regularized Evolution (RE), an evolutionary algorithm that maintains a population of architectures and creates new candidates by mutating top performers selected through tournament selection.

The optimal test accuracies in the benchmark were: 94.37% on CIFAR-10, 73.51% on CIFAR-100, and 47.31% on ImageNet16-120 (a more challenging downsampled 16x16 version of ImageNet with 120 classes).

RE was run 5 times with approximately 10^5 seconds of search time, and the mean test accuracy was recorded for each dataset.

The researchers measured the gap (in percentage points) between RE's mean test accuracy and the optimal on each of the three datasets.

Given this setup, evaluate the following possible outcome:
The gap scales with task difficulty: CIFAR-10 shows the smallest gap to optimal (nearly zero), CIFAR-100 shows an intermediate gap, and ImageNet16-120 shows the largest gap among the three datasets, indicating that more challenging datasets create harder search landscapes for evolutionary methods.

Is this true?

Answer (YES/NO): YES